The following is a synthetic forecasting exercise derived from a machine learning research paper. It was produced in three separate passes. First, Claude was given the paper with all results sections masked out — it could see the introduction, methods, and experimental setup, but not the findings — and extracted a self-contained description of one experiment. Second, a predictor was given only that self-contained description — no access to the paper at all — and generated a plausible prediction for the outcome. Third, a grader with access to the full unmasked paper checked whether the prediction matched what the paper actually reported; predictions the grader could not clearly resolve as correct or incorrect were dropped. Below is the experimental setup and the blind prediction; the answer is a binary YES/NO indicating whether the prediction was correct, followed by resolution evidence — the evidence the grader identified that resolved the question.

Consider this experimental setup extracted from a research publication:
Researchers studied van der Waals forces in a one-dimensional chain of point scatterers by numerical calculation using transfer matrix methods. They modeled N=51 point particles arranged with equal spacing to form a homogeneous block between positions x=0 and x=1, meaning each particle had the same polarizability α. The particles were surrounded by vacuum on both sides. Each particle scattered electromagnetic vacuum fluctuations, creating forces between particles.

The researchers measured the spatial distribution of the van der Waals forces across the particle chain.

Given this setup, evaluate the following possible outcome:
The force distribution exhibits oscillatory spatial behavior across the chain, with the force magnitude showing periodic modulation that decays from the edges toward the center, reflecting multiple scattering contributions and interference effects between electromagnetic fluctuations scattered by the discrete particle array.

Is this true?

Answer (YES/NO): NO